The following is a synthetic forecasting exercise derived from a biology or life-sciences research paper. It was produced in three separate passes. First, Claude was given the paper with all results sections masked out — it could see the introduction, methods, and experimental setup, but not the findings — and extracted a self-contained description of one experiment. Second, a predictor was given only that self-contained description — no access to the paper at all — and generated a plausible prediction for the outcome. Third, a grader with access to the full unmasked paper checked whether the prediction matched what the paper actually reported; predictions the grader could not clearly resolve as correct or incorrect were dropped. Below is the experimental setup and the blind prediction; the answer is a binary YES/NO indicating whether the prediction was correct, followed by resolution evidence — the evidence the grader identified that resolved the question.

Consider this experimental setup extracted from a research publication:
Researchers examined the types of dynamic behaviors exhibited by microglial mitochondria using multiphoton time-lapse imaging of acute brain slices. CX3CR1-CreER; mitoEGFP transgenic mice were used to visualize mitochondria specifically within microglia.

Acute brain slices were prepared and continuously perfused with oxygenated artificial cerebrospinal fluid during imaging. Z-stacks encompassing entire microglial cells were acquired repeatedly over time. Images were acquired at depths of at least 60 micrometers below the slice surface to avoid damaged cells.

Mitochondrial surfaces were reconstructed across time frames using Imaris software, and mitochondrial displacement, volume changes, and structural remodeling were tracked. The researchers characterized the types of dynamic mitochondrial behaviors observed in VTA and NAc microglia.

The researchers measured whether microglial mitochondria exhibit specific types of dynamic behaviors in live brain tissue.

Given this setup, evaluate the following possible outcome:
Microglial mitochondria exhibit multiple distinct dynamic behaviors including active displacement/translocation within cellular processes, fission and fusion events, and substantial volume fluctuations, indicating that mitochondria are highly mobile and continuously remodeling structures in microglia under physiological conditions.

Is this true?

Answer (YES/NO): NO